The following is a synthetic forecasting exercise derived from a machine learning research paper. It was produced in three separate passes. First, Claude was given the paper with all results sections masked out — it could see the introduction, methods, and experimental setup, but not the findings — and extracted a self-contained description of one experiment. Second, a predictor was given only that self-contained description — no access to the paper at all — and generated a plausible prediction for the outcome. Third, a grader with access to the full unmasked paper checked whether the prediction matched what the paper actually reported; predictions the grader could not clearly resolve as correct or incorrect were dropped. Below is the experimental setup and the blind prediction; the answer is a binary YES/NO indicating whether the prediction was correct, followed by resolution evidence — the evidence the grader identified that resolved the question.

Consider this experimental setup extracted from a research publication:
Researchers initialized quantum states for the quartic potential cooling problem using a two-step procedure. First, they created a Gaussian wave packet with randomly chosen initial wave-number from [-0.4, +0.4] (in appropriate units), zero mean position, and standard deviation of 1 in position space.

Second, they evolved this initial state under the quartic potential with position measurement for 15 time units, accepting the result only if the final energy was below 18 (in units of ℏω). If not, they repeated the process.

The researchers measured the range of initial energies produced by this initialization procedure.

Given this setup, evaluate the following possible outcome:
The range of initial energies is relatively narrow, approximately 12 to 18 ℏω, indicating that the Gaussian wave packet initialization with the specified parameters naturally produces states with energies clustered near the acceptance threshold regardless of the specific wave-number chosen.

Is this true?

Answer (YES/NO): NO